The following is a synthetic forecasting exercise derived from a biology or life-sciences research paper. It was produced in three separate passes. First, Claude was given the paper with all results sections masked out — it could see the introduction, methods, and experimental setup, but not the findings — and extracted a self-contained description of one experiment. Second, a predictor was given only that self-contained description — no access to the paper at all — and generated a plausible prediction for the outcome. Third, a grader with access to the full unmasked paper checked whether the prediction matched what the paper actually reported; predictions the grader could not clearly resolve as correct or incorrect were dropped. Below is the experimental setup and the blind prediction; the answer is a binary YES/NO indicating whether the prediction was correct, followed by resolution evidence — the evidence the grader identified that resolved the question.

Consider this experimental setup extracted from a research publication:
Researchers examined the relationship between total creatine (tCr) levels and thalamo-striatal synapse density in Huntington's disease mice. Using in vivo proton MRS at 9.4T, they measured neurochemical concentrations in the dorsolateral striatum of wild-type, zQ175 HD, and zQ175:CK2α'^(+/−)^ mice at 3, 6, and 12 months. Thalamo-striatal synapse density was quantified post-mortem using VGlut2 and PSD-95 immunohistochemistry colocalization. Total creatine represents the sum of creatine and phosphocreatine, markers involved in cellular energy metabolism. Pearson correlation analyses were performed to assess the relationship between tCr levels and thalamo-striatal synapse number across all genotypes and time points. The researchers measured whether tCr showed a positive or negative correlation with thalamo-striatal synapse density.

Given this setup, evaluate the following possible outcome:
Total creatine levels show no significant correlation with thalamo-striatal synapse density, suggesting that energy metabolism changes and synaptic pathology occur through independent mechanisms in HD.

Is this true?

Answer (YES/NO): NO